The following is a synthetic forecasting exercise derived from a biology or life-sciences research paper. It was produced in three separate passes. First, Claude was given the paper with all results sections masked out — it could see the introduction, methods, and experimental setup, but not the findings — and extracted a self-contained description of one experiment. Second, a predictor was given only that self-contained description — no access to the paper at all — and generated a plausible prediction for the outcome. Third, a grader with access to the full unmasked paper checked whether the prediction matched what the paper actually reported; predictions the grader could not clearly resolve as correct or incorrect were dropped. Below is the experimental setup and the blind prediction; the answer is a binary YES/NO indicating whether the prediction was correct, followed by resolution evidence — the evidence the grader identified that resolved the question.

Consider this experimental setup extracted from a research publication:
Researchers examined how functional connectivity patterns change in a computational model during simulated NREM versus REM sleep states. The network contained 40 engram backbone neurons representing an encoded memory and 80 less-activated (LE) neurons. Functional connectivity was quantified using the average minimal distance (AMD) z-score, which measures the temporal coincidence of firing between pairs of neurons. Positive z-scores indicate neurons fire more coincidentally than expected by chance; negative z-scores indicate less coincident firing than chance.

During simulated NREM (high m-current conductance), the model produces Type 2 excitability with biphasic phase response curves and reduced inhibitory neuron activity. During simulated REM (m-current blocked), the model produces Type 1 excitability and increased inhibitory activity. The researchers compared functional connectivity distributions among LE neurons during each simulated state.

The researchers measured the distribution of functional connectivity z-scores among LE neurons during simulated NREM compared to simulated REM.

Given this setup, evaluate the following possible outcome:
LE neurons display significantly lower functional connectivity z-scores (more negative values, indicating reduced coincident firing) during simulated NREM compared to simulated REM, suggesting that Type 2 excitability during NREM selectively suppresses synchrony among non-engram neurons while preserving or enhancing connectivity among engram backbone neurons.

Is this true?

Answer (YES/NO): NO